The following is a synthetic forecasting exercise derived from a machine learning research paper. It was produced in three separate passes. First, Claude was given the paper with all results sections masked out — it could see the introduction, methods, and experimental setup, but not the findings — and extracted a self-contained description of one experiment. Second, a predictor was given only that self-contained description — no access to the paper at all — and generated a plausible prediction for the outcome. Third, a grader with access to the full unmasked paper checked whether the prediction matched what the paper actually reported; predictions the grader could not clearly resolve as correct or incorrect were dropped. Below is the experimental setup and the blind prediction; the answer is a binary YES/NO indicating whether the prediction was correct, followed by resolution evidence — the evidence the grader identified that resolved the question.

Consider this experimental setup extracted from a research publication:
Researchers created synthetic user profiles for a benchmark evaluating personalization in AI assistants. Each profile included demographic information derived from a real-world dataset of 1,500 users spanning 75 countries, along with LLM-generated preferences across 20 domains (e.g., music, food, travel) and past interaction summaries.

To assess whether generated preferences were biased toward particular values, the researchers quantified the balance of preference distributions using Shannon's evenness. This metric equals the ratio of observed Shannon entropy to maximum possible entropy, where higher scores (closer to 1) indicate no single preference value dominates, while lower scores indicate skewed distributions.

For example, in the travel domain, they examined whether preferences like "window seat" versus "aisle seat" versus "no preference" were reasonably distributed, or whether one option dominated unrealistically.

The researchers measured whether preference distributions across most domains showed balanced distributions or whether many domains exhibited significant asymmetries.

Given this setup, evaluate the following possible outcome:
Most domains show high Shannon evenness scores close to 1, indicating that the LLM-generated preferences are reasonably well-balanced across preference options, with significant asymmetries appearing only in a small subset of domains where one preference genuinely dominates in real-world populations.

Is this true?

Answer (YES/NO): YES